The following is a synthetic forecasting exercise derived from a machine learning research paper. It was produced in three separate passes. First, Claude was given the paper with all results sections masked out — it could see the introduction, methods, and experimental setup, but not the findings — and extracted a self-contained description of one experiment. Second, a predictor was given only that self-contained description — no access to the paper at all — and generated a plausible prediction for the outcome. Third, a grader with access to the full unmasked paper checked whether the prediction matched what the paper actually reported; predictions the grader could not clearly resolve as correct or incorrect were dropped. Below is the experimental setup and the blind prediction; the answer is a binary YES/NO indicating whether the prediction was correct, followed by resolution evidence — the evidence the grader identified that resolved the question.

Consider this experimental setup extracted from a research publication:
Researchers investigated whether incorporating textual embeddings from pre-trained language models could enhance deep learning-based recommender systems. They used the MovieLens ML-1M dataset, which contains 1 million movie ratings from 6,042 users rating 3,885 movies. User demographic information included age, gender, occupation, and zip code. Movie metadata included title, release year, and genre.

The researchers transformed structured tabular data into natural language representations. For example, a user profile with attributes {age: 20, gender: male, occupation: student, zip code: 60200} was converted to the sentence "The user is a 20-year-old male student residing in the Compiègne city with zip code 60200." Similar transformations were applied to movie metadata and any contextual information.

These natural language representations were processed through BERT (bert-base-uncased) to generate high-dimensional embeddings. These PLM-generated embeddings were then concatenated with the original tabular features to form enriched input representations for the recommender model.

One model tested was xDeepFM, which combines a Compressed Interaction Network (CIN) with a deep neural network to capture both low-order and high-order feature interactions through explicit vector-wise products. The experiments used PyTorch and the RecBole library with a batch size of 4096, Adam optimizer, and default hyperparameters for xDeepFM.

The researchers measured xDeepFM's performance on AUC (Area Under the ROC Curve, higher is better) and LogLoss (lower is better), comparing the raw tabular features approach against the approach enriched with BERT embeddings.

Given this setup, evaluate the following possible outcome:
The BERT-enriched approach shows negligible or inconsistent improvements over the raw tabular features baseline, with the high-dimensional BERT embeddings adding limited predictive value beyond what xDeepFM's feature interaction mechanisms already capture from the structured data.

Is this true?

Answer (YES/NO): YES